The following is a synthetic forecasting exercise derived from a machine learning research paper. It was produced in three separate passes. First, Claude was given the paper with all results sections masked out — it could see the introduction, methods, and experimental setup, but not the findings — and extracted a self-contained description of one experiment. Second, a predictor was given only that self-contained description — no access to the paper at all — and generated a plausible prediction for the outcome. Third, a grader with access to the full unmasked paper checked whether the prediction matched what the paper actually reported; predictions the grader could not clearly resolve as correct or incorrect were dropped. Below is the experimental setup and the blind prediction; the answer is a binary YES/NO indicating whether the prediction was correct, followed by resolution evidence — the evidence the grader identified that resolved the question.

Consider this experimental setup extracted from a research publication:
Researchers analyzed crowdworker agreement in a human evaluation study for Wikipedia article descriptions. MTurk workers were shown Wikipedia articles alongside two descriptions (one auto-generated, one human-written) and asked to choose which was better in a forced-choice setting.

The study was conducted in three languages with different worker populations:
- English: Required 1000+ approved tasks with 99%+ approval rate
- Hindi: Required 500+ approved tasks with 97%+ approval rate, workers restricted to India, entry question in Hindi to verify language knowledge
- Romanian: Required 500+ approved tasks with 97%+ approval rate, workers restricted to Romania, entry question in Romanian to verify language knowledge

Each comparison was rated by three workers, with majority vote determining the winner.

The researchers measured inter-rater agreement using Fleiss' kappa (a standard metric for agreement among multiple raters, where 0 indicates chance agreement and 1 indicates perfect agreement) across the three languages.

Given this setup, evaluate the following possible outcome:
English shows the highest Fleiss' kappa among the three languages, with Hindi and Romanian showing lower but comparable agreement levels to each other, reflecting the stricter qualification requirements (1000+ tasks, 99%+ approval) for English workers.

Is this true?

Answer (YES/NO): NO